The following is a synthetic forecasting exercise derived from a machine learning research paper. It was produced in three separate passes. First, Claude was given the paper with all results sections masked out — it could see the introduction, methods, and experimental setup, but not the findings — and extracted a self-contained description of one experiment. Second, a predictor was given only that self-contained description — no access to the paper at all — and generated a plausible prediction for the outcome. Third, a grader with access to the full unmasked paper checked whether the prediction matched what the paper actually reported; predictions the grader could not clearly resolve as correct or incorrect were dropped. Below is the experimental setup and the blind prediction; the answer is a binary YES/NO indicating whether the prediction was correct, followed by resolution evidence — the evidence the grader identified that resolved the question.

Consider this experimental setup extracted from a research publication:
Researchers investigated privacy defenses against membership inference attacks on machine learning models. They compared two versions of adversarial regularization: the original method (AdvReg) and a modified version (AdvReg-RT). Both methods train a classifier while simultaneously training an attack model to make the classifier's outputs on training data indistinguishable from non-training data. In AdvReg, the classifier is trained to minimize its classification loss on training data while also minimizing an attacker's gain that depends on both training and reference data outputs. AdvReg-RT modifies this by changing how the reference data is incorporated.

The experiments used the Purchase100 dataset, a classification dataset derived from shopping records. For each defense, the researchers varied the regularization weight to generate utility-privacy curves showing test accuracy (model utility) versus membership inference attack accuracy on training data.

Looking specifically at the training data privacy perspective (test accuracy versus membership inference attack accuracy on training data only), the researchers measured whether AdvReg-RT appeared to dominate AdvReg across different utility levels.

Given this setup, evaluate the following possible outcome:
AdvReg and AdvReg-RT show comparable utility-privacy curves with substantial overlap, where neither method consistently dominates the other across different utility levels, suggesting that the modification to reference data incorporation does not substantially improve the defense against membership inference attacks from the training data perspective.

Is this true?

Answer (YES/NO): NO